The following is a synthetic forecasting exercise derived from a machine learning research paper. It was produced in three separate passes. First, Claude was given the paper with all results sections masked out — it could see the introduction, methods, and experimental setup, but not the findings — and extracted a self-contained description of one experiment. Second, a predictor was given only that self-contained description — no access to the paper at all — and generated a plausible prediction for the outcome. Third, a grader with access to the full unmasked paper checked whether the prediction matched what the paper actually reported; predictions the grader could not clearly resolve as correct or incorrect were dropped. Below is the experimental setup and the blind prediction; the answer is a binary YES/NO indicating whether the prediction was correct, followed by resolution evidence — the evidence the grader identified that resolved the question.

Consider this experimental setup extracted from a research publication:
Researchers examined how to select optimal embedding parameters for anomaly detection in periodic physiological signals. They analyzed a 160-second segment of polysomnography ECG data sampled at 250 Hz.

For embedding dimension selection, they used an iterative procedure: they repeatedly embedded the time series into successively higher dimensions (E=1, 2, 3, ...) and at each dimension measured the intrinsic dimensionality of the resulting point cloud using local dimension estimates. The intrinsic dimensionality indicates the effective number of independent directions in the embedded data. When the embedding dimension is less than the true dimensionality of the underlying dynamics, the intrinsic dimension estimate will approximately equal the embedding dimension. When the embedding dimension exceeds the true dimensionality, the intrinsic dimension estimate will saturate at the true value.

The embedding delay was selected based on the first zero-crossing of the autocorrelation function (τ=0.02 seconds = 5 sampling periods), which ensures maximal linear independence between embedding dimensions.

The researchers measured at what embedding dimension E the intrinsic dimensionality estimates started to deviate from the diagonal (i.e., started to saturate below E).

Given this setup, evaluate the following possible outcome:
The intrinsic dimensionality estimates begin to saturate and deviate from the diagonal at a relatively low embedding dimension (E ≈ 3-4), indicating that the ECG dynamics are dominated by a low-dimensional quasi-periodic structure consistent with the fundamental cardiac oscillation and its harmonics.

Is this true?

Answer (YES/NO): YES